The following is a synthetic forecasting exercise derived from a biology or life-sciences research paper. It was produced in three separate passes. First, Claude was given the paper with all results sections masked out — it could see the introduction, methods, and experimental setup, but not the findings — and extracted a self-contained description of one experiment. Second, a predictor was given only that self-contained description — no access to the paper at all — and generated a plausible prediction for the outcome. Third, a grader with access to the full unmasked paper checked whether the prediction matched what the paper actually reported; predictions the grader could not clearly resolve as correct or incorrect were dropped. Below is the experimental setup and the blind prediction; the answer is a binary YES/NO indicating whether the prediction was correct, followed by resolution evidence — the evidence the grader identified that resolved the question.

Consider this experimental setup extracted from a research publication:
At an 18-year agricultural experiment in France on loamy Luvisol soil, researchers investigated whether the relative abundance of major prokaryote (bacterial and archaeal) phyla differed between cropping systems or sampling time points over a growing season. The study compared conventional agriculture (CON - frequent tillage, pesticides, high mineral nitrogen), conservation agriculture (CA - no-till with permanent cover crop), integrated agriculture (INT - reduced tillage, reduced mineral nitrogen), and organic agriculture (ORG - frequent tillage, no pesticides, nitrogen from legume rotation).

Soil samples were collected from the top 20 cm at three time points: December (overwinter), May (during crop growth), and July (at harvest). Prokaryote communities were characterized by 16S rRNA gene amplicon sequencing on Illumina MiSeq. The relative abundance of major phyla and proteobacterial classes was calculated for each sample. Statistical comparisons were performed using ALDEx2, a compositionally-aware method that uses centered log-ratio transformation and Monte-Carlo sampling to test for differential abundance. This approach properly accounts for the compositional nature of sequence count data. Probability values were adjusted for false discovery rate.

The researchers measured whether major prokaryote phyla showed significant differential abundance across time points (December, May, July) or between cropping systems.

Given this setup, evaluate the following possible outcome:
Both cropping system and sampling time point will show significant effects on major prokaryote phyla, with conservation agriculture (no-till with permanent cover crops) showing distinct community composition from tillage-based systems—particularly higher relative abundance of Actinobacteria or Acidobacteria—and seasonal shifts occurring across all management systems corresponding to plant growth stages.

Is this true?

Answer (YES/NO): NO